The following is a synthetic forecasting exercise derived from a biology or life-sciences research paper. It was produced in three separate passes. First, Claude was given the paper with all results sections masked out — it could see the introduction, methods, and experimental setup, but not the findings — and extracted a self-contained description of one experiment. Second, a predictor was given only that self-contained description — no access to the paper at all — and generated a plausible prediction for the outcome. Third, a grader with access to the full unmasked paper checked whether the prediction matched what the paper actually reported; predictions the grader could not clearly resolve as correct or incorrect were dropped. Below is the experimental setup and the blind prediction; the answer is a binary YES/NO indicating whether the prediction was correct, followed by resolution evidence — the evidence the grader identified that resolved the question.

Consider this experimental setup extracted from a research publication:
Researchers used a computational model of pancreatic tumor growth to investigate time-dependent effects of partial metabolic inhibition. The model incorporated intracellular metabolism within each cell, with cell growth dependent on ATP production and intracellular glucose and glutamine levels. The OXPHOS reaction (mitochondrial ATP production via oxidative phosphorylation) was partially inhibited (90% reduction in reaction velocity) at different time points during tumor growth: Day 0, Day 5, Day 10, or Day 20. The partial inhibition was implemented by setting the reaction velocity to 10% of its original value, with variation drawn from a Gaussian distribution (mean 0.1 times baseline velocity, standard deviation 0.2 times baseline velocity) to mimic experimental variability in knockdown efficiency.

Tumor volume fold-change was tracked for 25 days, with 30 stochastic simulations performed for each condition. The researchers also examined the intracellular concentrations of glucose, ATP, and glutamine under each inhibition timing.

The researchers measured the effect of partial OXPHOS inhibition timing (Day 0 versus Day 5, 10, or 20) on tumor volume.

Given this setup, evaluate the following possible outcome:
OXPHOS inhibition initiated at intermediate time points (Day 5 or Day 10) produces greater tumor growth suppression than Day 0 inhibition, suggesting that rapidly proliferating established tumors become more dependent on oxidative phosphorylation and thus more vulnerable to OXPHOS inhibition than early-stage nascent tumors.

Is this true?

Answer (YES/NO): NO